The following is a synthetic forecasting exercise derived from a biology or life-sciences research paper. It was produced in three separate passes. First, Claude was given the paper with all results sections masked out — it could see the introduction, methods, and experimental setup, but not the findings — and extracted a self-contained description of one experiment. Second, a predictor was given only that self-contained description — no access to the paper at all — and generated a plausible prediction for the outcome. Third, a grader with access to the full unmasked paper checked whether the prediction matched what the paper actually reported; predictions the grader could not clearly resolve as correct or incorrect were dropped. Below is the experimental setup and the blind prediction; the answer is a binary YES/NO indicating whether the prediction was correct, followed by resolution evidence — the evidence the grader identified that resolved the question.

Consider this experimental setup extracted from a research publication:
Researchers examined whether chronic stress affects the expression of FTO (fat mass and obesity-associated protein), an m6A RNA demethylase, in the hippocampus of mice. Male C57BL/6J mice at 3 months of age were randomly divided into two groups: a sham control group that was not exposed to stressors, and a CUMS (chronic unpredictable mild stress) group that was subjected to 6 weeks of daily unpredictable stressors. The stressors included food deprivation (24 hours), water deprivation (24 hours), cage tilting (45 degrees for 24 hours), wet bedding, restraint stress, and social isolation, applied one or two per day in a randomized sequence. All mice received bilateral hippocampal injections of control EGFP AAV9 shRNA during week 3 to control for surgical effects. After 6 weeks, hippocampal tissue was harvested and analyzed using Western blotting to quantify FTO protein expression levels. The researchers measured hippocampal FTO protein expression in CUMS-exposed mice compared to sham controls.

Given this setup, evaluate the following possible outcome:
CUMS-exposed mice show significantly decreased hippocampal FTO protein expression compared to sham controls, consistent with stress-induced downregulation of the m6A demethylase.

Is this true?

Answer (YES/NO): YES